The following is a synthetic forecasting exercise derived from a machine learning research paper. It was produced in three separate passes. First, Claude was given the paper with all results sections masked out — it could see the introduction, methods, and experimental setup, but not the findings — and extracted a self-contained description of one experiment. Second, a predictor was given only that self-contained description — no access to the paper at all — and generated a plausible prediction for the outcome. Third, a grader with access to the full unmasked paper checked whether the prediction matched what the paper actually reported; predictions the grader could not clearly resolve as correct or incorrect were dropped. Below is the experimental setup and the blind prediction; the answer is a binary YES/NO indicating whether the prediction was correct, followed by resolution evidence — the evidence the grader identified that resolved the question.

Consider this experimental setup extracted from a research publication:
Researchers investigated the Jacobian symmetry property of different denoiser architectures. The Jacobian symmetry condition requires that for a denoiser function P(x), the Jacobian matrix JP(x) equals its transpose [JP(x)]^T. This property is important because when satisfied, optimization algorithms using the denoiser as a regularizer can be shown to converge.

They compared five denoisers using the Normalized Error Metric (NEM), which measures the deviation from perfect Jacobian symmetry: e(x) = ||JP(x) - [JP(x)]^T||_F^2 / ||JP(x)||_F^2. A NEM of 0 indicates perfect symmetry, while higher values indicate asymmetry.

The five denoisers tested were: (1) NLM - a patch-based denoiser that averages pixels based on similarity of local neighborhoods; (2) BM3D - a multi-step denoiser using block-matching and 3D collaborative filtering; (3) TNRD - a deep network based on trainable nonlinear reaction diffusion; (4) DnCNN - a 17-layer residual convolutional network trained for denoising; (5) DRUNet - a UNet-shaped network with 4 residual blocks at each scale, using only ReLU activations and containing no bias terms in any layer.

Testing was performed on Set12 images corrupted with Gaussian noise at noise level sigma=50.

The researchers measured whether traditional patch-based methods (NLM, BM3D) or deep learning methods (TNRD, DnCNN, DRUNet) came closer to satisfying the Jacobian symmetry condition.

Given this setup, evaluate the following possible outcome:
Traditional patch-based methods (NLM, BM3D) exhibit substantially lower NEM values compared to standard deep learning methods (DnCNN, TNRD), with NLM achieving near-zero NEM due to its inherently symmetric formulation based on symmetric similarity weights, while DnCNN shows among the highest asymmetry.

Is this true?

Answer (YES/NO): NO